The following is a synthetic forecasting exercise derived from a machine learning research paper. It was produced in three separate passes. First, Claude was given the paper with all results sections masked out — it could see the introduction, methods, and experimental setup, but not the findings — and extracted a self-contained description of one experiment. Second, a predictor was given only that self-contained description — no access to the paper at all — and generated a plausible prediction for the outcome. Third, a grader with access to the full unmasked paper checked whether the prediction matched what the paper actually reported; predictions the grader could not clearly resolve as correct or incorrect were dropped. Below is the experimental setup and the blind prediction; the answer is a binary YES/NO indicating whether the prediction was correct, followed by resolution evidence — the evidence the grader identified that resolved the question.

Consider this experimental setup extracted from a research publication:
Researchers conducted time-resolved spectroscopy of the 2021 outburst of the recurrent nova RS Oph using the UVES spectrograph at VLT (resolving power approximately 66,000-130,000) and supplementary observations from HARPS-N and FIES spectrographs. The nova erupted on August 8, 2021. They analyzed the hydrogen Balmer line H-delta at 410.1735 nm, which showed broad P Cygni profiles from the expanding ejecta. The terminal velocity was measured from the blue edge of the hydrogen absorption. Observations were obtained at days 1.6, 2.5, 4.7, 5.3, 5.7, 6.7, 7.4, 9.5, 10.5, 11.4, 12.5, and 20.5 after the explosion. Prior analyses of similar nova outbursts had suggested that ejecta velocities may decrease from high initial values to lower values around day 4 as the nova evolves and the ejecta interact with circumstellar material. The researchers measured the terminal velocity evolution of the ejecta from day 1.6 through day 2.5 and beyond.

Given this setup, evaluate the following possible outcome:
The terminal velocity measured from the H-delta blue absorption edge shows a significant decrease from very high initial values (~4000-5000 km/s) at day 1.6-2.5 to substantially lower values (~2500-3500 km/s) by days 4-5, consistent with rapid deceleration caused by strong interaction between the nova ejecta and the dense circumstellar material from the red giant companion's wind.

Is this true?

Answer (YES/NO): NO